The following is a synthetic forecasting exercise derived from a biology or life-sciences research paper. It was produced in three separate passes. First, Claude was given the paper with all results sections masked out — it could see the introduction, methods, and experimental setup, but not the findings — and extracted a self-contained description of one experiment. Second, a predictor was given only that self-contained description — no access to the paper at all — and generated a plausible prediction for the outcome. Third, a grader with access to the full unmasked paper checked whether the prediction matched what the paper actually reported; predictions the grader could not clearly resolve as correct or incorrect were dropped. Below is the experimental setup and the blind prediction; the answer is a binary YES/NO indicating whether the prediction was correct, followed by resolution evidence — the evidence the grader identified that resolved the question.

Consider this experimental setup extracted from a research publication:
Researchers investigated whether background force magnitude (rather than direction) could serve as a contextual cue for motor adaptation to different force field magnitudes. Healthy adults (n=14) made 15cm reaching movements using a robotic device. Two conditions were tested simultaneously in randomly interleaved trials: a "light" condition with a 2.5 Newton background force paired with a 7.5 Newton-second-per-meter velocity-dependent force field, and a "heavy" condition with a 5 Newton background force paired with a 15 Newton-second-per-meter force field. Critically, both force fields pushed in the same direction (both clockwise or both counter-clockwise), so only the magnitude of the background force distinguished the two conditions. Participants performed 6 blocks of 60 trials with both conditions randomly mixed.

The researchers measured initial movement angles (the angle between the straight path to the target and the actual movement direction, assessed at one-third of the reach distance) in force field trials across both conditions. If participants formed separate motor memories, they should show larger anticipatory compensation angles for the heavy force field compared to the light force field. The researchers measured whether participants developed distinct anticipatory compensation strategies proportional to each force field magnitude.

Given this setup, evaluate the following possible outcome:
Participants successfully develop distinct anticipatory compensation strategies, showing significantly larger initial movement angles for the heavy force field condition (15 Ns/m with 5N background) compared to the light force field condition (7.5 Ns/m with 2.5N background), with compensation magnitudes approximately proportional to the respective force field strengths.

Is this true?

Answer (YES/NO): NO